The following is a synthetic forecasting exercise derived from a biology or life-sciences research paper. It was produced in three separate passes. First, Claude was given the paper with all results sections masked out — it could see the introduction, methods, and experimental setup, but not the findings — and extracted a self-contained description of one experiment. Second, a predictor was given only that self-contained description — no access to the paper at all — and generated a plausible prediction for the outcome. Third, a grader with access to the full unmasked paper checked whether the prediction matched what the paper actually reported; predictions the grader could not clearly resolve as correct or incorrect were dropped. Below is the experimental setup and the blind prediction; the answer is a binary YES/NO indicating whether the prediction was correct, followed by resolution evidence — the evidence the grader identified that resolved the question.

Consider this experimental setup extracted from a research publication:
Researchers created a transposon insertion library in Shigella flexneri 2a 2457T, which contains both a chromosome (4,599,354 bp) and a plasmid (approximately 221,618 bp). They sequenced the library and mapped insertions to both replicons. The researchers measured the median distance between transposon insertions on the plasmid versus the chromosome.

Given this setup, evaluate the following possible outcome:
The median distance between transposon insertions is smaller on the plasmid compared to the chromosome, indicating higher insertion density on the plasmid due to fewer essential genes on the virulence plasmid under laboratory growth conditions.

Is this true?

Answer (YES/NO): YES